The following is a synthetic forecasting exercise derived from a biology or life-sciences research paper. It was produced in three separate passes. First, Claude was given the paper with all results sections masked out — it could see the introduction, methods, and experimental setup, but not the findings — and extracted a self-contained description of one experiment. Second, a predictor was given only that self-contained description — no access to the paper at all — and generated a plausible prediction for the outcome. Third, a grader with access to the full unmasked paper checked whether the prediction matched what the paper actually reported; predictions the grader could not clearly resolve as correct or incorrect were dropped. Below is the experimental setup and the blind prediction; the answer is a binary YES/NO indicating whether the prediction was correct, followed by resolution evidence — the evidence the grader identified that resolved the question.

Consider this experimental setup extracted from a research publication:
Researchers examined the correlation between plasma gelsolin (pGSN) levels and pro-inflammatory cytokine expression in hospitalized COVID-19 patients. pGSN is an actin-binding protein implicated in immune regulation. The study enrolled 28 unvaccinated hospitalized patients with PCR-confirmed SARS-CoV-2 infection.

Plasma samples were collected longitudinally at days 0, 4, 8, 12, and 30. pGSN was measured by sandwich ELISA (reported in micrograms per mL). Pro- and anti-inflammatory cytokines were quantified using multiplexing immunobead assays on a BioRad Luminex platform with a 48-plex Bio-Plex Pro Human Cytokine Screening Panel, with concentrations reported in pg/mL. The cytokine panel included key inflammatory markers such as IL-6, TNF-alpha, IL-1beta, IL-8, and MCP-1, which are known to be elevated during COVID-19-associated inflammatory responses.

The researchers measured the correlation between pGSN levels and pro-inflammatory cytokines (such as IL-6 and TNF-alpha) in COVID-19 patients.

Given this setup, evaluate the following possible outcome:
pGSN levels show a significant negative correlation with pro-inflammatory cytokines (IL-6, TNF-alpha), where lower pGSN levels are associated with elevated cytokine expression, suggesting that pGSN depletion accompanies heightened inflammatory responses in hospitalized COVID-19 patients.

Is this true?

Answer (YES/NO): NO